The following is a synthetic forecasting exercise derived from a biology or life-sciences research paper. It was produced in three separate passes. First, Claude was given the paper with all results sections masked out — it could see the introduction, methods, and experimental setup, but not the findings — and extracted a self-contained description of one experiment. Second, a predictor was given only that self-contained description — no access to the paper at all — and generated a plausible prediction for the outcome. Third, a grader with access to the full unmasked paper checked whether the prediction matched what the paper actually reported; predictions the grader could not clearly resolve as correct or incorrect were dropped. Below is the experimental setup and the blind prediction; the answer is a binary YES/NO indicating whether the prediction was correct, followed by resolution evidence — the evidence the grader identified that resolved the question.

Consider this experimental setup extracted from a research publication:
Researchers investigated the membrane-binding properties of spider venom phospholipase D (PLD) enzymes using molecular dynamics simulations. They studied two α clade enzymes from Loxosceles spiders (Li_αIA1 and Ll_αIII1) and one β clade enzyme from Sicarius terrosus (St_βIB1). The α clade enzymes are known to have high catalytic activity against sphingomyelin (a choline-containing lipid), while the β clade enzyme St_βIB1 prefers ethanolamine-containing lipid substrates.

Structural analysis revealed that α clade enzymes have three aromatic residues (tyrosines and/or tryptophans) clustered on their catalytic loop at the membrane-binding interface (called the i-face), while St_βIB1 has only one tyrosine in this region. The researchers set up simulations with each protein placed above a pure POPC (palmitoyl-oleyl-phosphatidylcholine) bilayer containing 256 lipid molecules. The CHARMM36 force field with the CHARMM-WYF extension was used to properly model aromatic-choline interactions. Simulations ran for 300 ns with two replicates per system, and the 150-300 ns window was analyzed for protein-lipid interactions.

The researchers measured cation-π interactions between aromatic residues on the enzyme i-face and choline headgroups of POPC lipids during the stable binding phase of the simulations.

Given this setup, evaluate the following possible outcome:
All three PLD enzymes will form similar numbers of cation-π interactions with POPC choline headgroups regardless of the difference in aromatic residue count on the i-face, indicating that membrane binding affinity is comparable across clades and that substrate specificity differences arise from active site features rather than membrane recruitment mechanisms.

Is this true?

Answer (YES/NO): NO